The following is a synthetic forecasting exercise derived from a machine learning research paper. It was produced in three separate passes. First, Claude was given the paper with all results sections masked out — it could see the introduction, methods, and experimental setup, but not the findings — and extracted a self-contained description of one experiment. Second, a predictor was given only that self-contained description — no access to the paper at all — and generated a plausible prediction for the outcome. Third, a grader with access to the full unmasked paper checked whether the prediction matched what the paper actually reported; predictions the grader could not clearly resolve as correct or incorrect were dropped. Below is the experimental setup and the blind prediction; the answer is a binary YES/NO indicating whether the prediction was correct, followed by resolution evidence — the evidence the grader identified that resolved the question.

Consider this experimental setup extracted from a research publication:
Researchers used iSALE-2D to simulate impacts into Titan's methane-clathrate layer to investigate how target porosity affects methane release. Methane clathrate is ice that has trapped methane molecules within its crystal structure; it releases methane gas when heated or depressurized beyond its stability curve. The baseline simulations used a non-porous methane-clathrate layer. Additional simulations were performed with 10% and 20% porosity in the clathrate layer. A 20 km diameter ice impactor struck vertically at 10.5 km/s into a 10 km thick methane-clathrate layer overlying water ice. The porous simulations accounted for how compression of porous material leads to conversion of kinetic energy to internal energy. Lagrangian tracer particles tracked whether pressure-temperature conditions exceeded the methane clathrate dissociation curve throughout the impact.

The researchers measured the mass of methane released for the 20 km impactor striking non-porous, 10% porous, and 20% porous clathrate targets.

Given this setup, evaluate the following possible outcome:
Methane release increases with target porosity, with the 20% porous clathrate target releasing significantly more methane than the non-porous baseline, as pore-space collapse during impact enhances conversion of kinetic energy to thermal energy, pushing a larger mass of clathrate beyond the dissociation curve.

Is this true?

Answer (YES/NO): YES